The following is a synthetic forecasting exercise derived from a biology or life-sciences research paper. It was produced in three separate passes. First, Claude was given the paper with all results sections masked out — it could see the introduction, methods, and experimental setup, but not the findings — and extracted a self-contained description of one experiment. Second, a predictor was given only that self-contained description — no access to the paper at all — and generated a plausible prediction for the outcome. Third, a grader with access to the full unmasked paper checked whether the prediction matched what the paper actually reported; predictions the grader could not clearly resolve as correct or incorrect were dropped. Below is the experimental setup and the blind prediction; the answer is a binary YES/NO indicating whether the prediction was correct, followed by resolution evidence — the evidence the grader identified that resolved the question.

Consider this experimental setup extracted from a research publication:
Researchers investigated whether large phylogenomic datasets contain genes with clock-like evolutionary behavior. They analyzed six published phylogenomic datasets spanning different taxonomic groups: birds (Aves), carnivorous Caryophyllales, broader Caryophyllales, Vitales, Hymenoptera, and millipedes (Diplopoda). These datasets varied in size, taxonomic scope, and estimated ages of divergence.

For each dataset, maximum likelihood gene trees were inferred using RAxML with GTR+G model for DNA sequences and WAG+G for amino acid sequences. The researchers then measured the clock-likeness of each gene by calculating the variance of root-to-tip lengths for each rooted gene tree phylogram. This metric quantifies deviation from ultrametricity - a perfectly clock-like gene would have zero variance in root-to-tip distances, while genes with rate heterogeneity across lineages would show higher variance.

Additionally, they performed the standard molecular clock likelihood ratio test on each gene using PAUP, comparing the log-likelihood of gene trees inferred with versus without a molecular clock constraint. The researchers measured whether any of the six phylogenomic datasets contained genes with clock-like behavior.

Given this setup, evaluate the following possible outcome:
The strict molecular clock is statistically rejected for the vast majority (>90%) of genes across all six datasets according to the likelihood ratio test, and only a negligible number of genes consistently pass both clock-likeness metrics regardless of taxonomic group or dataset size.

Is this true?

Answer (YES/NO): NO